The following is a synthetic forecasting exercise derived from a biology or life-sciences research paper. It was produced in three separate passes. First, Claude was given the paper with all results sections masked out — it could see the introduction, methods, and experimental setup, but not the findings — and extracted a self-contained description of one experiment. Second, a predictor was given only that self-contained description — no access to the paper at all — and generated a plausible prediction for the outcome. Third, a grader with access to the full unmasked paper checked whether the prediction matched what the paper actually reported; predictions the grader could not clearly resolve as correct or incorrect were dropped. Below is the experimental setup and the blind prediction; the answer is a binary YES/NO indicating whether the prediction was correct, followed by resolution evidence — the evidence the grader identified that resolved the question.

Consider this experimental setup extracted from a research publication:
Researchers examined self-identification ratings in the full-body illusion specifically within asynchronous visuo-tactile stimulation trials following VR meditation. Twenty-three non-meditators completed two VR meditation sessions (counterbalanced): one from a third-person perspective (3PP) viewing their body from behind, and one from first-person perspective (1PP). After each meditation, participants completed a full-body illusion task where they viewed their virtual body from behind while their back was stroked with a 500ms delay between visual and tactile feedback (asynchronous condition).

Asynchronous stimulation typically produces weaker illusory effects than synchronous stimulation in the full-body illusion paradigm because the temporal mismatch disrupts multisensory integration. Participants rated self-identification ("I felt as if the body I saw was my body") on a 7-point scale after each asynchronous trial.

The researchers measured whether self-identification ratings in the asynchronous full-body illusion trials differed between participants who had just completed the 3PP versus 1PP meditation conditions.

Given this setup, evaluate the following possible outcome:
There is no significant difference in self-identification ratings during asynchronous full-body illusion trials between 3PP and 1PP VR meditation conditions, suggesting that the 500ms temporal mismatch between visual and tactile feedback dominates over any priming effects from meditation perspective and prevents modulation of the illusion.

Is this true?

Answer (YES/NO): NO